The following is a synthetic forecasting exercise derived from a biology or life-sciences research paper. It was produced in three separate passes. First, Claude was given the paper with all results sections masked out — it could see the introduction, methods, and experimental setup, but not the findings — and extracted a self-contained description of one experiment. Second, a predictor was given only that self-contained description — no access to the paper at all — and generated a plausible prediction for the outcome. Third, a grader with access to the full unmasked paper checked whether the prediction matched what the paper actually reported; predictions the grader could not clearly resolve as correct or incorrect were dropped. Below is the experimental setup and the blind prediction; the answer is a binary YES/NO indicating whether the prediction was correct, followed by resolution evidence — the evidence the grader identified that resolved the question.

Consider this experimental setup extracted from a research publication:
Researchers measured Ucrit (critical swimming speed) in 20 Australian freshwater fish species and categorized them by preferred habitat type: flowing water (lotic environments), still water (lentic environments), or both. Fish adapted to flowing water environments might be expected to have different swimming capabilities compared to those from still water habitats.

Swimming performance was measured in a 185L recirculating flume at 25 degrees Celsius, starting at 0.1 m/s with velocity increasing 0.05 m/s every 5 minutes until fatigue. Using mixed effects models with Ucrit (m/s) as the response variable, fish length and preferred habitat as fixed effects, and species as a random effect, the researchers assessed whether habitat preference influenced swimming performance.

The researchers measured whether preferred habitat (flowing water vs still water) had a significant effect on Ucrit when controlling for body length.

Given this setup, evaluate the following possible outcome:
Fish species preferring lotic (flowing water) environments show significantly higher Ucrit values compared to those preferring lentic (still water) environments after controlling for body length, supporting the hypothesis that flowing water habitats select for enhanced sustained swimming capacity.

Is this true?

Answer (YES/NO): NO